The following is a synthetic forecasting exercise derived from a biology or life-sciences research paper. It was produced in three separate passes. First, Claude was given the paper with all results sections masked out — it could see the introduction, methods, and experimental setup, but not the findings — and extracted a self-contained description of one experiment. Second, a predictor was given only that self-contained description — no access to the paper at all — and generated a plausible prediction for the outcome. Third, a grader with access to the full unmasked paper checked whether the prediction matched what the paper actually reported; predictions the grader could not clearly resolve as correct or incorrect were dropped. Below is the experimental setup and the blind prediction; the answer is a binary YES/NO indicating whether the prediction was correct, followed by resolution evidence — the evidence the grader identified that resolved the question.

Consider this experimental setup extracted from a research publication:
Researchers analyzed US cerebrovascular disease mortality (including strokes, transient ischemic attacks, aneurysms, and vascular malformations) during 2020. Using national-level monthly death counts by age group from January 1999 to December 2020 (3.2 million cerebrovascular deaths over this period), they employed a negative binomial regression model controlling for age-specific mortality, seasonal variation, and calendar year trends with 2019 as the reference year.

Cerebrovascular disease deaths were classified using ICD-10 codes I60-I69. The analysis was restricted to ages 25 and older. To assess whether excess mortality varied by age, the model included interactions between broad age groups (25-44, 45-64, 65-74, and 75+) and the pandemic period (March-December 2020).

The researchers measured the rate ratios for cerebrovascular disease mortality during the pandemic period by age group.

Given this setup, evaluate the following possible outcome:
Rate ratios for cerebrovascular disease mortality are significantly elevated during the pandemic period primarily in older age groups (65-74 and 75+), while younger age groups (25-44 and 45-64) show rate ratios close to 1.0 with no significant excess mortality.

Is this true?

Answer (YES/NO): NO